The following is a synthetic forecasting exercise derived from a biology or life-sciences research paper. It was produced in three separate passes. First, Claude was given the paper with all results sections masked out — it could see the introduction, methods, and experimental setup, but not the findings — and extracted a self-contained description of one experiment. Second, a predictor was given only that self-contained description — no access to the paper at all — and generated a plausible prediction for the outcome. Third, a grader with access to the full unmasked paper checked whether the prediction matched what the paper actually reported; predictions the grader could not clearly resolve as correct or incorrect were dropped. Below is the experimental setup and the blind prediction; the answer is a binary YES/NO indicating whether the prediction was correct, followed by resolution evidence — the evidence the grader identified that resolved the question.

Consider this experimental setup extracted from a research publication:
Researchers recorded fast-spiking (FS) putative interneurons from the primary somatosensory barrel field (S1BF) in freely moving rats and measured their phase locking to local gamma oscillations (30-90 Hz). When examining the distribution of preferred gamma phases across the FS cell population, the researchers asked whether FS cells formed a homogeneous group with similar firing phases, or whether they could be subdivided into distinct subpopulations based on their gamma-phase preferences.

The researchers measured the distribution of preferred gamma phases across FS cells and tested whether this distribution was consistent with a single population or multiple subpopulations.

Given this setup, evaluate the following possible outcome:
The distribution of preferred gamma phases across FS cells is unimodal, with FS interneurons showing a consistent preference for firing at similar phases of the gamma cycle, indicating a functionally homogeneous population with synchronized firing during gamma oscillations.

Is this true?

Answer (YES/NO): NO